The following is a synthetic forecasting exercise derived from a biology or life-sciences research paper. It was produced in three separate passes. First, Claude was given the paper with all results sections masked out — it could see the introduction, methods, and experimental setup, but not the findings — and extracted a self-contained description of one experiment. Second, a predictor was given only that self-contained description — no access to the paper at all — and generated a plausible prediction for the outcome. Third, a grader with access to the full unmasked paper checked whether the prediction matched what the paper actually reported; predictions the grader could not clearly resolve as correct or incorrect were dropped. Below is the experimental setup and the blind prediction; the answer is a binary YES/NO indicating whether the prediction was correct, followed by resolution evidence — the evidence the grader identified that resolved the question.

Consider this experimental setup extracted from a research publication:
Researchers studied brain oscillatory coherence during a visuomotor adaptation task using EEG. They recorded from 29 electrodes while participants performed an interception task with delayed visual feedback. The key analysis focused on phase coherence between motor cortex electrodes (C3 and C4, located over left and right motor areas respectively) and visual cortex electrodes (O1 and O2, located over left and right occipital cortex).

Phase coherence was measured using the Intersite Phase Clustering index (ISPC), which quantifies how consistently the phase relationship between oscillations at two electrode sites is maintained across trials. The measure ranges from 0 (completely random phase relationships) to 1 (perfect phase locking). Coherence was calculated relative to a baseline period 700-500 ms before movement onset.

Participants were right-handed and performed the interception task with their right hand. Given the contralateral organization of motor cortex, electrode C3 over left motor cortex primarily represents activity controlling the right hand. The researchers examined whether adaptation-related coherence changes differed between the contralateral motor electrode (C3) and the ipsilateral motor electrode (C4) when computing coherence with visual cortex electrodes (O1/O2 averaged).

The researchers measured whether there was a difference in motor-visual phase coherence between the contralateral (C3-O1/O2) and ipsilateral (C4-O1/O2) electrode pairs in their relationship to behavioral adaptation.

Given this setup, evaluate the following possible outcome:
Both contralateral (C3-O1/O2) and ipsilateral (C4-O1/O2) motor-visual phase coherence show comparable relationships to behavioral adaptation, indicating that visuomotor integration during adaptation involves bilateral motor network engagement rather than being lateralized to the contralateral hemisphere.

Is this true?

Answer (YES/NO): NO